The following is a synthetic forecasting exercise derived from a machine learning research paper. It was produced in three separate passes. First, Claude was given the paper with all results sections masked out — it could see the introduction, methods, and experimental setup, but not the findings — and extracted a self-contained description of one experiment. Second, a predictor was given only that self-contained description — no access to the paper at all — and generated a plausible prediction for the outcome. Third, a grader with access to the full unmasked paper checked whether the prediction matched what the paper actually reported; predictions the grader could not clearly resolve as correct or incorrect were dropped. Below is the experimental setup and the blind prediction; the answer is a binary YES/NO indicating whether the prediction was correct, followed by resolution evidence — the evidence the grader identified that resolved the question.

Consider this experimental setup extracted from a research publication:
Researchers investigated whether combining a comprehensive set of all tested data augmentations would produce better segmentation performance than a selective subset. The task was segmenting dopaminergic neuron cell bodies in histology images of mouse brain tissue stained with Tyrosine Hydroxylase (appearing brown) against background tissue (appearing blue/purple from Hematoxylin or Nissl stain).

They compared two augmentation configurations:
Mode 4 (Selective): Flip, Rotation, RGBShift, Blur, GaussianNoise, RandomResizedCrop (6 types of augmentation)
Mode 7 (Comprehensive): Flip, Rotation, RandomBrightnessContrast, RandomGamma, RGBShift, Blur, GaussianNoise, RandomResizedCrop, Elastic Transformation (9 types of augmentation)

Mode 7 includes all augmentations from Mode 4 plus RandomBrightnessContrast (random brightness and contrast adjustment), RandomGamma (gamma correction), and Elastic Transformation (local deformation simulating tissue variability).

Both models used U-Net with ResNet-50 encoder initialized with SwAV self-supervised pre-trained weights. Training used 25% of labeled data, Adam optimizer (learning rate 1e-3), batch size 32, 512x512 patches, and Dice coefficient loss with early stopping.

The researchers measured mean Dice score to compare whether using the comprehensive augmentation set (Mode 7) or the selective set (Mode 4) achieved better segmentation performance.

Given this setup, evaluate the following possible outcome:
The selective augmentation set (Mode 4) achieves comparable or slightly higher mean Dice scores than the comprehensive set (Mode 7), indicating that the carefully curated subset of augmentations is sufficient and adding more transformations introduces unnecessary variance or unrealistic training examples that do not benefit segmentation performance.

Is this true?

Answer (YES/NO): YES